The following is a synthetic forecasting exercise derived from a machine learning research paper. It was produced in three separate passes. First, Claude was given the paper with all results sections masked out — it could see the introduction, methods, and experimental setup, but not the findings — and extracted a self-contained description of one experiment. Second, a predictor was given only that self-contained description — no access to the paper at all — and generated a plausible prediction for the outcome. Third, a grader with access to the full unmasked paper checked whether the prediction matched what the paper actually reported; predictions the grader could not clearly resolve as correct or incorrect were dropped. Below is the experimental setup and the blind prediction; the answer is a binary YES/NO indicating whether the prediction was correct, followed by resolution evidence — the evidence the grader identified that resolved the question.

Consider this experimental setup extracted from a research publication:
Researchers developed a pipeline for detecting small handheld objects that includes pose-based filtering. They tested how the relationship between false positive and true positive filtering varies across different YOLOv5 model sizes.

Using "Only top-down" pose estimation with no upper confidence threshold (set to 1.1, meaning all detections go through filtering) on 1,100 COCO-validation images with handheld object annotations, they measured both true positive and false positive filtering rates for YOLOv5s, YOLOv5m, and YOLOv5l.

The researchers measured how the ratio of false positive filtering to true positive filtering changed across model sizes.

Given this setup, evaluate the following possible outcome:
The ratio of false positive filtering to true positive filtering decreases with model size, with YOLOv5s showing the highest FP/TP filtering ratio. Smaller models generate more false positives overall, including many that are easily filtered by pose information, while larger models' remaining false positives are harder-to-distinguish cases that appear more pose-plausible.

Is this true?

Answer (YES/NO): NO